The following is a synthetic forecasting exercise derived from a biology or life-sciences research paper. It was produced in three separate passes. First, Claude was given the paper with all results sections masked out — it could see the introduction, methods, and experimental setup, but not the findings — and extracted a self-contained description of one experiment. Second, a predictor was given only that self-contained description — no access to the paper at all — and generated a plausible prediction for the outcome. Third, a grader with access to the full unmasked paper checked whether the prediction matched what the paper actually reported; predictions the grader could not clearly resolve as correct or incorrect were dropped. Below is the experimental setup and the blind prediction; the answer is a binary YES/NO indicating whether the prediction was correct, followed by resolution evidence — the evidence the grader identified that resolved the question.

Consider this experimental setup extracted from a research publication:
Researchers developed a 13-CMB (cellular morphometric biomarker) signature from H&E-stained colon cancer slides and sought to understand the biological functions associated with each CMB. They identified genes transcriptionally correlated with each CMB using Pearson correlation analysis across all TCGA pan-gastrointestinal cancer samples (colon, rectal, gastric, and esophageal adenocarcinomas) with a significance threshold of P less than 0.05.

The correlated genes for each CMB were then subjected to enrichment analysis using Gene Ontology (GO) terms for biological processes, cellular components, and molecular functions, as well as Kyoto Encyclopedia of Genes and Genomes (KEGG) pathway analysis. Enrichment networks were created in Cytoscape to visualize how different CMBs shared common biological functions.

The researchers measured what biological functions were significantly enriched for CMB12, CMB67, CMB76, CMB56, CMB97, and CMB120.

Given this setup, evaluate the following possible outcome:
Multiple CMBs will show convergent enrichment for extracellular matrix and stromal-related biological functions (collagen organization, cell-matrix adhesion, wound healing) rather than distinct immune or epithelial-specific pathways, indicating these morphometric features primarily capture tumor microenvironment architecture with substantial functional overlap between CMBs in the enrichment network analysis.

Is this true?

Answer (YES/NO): YES